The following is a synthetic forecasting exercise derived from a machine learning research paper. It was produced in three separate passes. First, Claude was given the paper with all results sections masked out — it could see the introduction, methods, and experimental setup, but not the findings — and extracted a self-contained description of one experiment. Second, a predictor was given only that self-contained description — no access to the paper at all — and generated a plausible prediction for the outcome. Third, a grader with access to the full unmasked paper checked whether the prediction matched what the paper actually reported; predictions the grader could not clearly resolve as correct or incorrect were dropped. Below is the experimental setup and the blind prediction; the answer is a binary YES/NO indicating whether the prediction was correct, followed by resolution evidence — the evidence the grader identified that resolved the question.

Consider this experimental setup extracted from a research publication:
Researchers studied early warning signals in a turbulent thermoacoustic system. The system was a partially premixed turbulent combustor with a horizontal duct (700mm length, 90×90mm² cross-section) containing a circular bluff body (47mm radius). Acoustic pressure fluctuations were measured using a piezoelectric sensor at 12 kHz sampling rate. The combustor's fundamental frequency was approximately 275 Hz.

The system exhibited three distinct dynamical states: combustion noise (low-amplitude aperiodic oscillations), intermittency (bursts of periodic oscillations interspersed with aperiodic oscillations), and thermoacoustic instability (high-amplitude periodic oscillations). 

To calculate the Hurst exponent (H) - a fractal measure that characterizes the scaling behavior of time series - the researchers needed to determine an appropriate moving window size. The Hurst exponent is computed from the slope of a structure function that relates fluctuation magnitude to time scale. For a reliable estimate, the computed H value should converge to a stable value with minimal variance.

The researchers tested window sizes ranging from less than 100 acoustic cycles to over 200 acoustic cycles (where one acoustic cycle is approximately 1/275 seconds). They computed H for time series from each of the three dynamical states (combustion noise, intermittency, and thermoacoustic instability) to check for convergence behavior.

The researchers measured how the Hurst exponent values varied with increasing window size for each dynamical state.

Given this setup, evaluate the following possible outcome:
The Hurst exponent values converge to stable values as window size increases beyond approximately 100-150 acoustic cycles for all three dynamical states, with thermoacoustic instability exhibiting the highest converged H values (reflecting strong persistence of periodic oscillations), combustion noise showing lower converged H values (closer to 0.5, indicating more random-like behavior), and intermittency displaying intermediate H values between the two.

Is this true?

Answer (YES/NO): NO